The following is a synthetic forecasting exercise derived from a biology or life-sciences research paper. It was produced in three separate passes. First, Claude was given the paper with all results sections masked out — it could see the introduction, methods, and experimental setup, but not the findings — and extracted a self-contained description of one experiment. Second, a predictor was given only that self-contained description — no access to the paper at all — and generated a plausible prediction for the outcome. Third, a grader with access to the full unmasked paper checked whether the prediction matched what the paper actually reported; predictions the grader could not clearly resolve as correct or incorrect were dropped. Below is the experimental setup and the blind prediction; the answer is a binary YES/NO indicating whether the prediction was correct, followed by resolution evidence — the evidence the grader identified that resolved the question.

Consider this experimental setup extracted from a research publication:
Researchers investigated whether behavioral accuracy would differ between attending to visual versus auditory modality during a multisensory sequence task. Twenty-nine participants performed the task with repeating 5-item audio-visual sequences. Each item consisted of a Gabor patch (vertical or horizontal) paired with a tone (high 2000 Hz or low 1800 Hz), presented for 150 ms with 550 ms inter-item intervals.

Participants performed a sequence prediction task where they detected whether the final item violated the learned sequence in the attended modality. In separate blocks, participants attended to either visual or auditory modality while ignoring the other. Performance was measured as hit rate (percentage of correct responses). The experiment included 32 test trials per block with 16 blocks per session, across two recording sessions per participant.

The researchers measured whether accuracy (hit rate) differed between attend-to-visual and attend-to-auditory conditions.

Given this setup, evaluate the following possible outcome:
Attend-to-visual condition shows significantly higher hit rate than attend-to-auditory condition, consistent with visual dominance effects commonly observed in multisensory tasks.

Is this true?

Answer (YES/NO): NO